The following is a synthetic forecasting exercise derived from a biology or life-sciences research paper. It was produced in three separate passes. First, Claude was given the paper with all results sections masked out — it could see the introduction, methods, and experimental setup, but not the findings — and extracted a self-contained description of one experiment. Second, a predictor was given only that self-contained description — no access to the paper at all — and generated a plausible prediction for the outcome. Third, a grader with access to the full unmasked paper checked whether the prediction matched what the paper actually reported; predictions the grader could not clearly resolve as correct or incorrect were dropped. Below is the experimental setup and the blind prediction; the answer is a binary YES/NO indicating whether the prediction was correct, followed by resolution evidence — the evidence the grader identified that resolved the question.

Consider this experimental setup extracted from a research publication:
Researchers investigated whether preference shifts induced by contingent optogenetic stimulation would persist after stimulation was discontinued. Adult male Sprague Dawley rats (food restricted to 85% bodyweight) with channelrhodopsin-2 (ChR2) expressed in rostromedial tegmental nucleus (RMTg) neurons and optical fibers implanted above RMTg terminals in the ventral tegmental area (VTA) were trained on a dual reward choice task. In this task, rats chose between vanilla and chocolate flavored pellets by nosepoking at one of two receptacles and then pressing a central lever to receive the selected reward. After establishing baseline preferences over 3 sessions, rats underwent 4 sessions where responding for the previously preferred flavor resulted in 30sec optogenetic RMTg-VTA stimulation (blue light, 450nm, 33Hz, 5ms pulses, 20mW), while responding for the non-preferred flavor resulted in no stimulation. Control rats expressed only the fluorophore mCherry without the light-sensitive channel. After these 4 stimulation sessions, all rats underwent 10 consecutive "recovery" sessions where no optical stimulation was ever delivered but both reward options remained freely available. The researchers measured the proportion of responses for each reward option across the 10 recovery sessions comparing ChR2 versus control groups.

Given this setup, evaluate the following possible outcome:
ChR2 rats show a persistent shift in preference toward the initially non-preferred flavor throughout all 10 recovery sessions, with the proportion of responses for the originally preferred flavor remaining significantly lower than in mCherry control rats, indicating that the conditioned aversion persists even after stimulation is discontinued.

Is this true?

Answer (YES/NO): YES